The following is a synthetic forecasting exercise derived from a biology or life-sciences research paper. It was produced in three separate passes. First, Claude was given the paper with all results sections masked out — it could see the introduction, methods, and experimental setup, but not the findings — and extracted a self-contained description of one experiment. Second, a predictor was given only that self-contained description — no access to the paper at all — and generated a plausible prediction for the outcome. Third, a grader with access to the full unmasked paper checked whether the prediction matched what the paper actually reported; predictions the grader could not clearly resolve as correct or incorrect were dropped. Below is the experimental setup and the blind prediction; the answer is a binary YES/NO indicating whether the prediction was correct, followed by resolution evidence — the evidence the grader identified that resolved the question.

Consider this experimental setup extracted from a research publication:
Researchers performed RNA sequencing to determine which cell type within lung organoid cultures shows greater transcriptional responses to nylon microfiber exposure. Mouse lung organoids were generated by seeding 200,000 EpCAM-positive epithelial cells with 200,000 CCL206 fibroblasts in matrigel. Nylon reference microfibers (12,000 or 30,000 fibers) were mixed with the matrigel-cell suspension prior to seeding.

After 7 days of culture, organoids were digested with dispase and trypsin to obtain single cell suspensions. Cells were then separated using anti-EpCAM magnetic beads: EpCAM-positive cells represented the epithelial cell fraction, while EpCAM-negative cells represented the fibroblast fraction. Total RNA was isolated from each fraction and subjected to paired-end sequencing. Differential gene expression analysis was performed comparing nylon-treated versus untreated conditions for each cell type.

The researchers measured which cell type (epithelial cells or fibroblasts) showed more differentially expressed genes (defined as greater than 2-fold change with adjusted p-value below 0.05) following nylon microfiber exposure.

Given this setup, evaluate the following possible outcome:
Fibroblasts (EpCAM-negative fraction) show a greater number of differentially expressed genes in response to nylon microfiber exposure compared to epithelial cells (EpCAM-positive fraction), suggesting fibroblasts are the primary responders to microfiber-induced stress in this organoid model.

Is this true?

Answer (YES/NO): NO